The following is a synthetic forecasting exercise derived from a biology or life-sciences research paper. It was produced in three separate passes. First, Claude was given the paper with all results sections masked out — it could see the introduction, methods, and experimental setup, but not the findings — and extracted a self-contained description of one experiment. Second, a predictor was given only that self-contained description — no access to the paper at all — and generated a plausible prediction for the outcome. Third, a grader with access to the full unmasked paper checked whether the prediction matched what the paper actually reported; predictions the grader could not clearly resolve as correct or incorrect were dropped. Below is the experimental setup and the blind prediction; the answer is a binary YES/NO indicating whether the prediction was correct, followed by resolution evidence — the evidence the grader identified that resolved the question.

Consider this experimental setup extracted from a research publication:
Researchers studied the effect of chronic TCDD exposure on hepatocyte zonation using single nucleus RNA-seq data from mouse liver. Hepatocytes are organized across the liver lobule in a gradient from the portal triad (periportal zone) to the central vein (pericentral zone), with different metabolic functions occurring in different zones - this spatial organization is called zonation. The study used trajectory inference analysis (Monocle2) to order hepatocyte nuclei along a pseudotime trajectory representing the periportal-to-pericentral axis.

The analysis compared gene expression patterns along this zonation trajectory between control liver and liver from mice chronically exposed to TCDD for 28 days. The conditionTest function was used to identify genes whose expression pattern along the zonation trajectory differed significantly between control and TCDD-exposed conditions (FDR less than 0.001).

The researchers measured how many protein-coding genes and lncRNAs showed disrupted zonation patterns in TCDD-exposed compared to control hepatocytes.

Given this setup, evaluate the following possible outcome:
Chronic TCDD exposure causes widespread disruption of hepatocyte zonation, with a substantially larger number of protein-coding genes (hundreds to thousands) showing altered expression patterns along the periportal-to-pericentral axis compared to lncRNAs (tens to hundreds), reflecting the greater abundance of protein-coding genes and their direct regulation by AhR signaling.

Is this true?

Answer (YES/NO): YES